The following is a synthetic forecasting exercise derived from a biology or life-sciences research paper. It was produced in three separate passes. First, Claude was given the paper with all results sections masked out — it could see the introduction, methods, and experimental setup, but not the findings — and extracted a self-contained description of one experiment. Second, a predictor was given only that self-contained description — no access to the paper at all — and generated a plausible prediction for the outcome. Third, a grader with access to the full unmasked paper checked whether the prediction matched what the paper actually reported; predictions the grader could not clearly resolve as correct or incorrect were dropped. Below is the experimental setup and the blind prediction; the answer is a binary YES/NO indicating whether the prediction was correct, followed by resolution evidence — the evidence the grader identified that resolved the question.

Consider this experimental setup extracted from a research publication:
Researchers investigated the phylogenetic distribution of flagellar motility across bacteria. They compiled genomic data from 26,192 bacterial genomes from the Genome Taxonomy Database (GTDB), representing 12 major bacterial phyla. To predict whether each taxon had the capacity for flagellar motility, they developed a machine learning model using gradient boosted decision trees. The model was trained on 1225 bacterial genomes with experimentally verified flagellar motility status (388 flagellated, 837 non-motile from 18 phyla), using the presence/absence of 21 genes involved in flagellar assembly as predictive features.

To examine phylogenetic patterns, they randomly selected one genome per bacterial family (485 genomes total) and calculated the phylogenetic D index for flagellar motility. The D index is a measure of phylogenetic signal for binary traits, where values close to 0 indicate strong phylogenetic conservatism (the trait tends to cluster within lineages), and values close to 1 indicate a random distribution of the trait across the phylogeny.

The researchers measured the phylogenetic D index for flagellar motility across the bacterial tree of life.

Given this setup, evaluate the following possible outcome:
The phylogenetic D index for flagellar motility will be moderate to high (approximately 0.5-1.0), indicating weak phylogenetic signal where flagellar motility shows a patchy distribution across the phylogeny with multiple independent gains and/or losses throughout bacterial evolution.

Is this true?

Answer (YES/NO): NO